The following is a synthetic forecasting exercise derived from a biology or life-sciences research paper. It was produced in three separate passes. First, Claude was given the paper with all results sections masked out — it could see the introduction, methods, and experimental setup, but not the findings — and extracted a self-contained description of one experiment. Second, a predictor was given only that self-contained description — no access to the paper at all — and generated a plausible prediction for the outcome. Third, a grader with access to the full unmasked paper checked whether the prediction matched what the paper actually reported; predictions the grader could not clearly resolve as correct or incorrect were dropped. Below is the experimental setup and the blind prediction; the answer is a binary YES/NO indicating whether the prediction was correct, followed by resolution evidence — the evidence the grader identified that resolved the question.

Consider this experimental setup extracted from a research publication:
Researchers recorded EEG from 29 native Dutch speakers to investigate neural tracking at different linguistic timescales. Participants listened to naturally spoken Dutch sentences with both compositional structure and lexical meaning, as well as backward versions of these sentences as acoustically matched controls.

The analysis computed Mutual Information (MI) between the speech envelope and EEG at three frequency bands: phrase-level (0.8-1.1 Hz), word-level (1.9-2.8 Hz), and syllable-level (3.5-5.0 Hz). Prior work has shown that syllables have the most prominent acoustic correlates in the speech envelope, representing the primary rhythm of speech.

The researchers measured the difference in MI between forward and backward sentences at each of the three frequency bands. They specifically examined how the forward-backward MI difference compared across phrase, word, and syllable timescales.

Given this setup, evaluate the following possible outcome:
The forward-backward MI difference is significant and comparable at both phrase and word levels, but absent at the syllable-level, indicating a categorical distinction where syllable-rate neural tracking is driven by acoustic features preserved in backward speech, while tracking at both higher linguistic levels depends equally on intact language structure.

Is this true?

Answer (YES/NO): NO